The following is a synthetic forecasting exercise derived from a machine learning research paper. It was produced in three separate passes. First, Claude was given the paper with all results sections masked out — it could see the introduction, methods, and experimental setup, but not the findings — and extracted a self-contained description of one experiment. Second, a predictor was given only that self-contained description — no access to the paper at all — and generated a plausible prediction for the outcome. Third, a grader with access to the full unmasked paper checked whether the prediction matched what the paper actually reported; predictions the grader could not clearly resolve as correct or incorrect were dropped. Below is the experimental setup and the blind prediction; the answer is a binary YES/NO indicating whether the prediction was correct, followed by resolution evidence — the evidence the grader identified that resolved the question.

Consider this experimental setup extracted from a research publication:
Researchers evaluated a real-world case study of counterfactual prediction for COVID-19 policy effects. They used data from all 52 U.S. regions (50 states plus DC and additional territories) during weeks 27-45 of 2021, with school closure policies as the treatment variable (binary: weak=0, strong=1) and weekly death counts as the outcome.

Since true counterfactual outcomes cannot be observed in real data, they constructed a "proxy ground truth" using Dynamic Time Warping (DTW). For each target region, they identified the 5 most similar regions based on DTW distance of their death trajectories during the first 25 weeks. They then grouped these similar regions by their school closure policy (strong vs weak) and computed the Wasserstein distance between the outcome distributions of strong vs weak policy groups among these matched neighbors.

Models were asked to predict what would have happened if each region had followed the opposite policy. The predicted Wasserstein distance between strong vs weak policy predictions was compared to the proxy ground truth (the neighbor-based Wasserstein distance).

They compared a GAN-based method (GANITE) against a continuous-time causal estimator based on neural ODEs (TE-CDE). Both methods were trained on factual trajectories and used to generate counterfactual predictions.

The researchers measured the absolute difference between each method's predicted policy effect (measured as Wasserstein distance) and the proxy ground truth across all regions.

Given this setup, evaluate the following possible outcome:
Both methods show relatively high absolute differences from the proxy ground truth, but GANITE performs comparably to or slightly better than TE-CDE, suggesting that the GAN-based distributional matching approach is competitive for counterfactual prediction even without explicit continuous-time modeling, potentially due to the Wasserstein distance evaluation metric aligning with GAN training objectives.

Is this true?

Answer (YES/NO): NO